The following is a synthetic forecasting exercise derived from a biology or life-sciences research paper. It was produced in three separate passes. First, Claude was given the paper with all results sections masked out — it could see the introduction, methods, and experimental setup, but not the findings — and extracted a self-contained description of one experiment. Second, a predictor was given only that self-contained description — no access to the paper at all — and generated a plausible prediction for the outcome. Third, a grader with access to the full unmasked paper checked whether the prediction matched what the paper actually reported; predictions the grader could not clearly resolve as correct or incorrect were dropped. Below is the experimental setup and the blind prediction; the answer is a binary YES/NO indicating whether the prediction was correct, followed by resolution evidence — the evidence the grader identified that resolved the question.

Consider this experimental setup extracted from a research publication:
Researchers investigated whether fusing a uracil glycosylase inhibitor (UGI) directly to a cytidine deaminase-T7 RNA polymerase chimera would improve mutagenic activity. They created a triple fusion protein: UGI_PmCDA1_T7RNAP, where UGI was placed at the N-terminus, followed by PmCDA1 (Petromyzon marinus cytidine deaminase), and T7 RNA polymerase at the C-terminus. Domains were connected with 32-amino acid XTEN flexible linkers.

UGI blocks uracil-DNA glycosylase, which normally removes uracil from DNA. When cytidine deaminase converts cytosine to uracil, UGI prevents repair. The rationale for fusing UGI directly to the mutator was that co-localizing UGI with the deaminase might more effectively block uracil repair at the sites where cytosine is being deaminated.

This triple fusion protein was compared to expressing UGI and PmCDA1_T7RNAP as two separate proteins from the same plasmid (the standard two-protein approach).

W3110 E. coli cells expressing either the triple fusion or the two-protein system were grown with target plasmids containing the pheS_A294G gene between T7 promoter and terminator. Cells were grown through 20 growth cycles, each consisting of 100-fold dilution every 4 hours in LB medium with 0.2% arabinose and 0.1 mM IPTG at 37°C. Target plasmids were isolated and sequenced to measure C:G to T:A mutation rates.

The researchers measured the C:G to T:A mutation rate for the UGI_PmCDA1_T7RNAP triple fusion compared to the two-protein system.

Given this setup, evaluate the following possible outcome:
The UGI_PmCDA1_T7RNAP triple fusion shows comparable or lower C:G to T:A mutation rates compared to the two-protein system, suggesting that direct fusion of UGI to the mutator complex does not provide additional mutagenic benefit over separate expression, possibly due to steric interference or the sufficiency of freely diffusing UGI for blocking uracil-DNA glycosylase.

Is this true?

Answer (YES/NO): YES